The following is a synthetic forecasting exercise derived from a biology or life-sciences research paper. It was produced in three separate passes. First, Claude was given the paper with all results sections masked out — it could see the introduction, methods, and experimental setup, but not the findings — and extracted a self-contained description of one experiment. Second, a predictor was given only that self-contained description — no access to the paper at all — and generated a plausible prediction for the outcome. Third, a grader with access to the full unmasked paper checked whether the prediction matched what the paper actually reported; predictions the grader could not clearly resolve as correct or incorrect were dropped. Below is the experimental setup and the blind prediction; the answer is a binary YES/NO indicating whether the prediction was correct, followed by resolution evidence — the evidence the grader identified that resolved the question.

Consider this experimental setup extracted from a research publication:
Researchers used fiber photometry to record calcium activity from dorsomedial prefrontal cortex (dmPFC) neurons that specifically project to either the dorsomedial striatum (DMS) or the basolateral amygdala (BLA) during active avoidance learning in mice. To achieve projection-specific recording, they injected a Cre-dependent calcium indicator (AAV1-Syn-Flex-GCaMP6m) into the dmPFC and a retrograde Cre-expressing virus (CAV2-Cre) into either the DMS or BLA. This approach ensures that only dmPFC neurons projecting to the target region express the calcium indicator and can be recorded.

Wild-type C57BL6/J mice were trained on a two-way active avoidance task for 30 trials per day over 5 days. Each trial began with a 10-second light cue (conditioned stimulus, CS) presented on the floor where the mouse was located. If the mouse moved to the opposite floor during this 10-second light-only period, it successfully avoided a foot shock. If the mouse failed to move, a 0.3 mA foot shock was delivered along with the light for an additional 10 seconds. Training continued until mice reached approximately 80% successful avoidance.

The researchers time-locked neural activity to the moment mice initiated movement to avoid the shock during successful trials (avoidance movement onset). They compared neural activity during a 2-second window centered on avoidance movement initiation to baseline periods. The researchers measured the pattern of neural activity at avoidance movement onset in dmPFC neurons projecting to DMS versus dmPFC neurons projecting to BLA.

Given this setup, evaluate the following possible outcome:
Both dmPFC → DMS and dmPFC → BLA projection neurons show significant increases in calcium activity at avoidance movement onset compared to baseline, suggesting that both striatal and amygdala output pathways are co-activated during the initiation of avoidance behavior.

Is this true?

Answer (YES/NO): NO